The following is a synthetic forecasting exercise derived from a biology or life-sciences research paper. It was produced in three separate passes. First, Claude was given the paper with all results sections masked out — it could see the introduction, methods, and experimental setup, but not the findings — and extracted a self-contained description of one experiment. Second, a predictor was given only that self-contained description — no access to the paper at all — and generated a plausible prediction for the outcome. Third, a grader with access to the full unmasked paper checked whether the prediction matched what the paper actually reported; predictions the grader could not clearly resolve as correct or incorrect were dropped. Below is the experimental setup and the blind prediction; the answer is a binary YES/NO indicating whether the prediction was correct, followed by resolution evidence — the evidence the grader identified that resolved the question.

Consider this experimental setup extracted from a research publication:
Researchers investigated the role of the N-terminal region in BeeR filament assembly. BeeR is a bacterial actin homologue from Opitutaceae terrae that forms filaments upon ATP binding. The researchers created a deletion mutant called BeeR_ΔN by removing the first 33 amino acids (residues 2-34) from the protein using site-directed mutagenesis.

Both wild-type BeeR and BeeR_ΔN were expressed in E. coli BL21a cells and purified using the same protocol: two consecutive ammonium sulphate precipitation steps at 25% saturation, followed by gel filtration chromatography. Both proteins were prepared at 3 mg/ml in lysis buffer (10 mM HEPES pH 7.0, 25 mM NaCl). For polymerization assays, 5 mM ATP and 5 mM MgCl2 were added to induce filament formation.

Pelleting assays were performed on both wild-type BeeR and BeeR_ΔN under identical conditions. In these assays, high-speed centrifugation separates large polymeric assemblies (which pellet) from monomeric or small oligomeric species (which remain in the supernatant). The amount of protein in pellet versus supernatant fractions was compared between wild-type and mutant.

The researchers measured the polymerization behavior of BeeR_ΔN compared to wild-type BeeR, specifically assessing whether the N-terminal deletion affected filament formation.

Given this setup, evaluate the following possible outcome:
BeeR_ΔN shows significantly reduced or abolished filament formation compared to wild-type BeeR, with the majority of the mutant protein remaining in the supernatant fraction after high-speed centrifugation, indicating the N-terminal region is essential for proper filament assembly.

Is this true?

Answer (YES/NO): NO